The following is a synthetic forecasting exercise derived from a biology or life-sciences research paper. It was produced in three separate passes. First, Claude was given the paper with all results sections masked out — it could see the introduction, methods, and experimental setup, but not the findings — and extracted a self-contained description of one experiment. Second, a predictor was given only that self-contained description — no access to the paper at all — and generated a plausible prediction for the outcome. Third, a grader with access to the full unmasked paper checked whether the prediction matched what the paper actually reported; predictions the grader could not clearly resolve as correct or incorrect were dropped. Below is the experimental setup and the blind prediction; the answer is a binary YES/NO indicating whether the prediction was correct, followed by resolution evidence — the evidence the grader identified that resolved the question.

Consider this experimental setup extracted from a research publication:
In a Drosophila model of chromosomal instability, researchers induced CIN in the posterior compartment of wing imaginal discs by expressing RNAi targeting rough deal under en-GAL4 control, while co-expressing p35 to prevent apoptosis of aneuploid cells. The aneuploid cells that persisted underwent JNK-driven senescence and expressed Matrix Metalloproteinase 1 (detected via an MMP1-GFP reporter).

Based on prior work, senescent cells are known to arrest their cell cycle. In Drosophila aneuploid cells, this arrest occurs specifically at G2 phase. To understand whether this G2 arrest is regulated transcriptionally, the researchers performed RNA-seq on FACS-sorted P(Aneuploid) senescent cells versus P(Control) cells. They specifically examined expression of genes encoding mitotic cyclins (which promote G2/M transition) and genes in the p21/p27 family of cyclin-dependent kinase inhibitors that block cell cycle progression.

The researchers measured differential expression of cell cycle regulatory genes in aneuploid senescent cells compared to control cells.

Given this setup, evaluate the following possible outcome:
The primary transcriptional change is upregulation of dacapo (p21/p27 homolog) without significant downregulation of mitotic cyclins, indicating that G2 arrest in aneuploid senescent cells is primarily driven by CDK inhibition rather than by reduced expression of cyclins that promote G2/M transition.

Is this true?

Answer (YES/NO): NO